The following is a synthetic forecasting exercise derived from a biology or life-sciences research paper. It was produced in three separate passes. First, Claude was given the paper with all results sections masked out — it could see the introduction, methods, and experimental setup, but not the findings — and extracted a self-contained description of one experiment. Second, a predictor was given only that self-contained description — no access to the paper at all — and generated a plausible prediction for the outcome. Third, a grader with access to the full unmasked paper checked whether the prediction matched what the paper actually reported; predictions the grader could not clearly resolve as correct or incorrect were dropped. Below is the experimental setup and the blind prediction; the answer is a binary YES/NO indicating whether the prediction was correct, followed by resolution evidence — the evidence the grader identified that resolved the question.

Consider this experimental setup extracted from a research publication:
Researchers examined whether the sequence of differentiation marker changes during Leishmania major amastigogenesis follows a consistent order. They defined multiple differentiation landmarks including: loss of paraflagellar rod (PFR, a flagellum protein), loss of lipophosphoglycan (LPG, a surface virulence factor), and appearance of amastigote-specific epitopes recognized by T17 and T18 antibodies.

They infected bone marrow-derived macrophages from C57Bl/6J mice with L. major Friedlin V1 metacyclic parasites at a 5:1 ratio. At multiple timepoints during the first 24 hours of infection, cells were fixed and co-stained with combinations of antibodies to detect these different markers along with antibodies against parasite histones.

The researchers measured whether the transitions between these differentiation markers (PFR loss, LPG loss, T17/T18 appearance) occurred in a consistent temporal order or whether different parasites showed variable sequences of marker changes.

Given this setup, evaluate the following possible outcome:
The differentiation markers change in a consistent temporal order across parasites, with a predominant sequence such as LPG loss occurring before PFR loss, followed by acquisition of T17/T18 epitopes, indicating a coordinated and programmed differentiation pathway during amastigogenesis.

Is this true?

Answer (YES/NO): NO